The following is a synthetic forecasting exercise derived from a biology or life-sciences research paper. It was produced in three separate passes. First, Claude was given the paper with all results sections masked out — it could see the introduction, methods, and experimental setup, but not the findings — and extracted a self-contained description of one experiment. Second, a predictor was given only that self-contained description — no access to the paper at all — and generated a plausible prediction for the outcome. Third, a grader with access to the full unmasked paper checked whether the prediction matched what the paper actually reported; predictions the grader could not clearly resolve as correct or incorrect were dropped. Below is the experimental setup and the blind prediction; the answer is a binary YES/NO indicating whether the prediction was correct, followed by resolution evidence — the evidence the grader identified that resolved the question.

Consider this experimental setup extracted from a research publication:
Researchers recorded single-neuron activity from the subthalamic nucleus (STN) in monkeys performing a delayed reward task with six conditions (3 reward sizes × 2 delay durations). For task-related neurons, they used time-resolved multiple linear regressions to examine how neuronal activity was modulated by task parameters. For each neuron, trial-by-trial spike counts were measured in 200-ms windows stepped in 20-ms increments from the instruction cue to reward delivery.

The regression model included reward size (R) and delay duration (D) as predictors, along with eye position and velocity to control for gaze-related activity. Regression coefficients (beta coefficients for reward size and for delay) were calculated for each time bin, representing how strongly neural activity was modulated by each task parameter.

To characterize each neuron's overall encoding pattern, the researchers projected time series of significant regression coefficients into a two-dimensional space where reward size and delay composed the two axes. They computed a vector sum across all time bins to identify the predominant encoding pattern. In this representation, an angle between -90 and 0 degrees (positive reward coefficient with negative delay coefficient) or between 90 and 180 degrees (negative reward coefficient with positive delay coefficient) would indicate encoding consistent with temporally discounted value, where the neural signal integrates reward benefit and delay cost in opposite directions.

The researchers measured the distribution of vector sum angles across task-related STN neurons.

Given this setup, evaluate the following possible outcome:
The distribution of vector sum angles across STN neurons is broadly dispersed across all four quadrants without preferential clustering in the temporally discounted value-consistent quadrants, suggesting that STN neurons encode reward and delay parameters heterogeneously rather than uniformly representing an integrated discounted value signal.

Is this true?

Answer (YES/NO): NO